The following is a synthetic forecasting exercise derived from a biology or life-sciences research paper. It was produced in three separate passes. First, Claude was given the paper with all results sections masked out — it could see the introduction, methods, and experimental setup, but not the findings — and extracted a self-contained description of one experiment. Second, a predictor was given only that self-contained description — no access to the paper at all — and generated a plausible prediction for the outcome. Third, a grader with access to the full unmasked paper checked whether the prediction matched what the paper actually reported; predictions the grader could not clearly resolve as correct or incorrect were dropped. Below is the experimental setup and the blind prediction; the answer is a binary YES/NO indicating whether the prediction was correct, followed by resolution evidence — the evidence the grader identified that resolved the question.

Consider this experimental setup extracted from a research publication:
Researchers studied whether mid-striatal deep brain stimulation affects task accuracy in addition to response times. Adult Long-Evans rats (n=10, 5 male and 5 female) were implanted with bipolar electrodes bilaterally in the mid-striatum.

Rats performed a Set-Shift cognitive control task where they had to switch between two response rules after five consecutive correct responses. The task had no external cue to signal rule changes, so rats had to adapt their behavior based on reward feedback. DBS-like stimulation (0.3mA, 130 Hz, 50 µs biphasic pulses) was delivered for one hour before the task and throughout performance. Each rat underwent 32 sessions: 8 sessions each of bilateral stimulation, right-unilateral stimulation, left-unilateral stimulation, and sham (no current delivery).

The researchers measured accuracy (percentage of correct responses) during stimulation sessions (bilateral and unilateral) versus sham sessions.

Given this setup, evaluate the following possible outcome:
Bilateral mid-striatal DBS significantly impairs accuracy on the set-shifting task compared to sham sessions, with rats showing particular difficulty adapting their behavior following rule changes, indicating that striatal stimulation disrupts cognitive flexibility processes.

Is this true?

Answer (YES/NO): NO